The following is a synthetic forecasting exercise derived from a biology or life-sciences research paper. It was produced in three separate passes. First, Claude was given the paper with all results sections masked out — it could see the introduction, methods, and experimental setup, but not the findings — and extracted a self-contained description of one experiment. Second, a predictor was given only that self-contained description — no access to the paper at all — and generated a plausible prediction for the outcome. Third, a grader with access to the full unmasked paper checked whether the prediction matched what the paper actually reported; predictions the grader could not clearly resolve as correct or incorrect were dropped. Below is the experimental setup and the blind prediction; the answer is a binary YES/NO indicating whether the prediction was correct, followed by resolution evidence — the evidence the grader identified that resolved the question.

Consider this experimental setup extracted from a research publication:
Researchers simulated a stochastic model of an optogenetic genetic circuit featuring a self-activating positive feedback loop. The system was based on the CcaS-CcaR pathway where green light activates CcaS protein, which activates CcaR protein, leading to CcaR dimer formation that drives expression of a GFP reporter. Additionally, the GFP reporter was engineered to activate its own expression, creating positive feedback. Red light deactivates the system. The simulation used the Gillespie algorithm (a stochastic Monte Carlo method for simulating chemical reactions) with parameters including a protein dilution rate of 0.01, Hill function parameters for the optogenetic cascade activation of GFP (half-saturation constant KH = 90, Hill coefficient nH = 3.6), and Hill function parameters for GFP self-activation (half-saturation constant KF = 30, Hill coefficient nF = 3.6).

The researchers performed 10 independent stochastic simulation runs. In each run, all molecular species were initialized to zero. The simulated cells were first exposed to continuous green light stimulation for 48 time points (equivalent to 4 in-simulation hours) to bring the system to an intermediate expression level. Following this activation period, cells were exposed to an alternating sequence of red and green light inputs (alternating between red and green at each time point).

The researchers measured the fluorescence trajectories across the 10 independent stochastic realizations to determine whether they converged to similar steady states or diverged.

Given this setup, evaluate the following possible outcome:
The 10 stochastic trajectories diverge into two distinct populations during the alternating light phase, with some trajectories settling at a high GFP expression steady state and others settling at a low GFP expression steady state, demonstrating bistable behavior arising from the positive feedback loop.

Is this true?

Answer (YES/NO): YES